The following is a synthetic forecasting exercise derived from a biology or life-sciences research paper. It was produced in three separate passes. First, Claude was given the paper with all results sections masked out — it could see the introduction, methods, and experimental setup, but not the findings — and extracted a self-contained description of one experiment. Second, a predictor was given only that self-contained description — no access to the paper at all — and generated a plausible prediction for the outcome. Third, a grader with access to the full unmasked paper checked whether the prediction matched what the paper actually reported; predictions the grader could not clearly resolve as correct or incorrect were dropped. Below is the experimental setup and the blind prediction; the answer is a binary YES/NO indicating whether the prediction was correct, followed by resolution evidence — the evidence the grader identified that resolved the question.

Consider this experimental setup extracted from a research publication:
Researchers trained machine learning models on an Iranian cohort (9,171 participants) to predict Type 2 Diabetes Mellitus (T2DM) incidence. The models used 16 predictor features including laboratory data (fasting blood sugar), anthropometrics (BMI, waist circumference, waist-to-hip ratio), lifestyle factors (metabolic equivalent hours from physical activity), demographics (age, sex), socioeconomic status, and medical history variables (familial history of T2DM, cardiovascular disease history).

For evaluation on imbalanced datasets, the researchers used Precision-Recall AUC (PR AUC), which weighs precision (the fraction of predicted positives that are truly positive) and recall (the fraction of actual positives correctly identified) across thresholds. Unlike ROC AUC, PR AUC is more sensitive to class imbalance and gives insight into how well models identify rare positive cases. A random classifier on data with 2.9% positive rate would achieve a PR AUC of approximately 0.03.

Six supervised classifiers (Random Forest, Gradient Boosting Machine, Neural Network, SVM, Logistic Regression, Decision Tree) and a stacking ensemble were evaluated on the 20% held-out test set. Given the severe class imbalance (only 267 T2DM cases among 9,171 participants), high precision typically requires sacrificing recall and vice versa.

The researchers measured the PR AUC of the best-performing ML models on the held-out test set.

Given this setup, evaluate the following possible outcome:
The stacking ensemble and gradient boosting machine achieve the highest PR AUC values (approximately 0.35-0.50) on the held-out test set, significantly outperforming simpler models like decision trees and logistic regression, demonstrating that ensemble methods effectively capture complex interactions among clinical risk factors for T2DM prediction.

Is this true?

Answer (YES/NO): NO